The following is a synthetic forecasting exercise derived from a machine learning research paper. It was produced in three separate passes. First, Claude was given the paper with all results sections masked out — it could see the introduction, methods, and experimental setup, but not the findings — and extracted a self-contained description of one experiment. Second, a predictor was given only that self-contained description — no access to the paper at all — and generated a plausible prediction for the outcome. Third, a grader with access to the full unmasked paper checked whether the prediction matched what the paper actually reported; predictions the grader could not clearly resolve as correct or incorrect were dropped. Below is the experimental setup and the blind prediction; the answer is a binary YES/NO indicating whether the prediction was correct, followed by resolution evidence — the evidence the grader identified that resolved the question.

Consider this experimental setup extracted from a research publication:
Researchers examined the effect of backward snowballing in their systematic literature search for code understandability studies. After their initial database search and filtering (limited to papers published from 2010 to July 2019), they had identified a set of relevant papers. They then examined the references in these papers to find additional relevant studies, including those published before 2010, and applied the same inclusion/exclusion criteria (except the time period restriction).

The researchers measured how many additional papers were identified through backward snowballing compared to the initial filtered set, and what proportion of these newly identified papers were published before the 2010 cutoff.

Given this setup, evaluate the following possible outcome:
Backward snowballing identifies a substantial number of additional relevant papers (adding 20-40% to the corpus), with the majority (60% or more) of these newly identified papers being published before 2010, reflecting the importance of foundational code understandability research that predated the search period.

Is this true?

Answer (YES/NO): NO